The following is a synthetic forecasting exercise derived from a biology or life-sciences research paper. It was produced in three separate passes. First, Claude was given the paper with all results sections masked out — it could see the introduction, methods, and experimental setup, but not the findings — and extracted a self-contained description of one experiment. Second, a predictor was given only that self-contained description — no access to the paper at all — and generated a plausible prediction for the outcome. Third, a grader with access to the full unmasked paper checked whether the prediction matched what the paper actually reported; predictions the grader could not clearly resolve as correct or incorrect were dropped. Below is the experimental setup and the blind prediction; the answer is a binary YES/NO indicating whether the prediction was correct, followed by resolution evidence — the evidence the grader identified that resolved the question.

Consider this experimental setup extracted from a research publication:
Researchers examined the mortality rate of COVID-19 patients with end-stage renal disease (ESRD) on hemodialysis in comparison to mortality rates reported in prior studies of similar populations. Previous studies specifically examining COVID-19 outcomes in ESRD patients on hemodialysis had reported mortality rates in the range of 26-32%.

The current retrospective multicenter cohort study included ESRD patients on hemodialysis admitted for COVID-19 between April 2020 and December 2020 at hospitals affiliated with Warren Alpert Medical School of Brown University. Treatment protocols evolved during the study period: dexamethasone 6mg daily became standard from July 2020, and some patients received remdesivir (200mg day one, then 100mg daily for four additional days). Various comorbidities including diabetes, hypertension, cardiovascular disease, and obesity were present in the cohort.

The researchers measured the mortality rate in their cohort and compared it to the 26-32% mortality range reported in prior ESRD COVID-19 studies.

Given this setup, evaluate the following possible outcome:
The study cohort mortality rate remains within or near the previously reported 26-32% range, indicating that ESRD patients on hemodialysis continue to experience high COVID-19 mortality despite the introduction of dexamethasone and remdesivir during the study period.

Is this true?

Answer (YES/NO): YES